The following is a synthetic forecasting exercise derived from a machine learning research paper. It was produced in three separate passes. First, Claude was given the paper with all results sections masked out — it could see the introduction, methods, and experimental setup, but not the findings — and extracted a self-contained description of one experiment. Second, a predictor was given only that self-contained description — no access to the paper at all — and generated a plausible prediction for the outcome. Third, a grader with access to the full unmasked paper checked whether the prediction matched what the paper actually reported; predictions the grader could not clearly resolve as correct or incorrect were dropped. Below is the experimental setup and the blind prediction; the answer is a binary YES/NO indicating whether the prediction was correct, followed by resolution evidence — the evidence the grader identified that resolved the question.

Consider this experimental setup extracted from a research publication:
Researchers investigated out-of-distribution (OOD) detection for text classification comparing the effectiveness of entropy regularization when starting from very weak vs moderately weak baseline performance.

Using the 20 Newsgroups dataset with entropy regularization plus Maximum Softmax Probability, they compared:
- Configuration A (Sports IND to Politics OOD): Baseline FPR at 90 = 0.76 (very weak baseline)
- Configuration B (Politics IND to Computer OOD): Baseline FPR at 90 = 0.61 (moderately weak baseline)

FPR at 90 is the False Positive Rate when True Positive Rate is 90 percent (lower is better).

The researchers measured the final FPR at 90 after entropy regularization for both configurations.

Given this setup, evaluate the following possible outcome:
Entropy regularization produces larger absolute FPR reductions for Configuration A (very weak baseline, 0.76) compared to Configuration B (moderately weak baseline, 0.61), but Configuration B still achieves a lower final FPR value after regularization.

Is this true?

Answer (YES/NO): YES